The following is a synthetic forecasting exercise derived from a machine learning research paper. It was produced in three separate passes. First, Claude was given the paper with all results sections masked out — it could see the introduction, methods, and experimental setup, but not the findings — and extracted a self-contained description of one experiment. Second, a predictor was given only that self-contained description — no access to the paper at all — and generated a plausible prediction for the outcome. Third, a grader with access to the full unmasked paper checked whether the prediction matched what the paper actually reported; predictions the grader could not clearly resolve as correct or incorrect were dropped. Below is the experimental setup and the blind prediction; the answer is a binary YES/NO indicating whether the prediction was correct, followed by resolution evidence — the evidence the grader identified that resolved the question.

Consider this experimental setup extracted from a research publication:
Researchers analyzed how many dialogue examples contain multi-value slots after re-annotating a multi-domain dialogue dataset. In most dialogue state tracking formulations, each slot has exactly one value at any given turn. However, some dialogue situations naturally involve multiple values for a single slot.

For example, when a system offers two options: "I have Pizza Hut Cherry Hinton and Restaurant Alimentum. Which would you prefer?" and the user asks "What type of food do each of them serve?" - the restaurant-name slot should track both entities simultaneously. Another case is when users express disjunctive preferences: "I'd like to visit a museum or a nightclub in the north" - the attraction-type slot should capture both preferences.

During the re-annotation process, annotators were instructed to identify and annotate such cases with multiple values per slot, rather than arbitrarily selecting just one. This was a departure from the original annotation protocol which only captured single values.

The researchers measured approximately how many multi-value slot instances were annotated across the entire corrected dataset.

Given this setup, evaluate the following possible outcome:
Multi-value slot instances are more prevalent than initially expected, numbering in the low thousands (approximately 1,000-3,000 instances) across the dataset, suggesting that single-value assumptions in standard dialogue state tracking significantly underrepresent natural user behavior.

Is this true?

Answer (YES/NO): NO